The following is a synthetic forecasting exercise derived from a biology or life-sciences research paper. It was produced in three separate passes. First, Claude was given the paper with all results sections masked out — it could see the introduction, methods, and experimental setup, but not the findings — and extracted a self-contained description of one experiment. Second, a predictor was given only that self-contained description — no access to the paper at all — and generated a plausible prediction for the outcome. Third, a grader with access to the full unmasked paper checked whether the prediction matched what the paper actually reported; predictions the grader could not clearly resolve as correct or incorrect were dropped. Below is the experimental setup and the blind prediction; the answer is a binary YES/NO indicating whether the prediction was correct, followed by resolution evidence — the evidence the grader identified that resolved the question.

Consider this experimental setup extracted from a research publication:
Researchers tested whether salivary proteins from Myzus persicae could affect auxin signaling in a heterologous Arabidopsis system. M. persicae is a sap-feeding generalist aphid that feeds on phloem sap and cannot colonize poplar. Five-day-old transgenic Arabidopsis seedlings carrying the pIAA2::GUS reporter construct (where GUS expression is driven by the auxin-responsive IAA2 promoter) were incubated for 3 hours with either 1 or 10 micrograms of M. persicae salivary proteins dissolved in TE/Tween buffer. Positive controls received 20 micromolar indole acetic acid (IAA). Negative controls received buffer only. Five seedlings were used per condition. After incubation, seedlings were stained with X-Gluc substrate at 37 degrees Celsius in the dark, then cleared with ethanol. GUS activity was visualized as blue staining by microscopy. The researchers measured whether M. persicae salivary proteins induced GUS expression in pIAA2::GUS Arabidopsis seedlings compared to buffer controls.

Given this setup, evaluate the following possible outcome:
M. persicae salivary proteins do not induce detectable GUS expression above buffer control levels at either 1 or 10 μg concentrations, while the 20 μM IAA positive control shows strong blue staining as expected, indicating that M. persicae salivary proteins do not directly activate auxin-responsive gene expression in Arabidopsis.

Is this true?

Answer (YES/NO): YES